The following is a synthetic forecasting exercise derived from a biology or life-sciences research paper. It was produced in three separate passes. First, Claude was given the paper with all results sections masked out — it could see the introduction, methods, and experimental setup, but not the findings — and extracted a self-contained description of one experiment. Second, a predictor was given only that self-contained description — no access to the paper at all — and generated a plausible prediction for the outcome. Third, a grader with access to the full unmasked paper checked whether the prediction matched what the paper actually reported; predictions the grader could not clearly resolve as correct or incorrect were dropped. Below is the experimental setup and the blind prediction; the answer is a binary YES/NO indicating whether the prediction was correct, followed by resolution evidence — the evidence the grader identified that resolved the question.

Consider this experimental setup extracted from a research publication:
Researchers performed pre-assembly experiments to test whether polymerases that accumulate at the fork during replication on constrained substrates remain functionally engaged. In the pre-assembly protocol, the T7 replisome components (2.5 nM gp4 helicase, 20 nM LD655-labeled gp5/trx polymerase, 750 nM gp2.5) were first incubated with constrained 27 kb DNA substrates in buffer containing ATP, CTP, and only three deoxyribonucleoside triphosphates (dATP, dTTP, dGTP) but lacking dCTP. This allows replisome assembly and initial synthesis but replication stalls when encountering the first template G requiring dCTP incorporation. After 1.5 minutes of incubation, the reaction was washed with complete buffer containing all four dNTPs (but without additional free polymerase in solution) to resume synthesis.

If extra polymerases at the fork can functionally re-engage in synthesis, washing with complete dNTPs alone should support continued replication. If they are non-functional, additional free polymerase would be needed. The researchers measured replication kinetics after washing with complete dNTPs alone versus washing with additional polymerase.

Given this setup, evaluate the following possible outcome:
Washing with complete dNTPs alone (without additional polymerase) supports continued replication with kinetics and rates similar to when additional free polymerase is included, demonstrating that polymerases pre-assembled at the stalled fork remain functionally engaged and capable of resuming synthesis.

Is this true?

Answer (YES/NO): NO